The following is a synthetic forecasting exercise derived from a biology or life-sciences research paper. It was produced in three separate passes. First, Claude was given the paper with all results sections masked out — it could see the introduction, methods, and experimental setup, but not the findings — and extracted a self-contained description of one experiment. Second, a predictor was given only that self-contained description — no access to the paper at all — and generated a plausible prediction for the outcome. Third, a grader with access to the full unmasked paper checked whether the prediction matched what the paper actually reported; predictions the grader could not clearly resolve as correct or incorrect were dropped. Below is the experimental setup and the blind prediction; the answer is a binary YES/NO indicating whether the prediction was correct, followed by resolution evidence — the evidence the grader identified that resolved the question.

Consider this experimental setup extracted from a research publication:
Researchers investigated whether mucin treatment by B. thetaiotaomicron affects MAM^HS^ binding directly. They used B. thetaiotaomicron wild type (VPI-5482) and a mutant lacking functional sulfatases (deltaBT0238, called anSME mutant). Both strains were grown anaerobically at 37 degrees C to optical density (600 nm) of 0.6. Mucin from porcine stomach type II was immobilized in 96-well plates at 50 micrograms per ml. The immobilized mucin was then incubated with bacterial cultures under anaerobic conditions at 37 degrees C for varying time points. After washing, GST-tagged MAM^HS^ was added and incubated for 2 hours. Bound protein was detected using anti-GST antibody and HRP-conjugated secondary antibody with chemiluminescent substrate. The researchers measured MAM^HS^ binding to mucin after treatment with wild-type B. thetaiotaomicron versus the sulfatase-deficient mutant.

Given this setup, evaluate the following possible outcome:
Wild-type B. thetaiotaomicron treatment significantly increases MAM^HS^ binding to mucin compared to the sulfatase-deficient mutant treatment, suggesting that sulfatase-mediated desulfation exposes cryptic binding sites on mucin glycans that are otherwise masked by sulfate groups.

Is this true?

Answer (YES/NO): NO